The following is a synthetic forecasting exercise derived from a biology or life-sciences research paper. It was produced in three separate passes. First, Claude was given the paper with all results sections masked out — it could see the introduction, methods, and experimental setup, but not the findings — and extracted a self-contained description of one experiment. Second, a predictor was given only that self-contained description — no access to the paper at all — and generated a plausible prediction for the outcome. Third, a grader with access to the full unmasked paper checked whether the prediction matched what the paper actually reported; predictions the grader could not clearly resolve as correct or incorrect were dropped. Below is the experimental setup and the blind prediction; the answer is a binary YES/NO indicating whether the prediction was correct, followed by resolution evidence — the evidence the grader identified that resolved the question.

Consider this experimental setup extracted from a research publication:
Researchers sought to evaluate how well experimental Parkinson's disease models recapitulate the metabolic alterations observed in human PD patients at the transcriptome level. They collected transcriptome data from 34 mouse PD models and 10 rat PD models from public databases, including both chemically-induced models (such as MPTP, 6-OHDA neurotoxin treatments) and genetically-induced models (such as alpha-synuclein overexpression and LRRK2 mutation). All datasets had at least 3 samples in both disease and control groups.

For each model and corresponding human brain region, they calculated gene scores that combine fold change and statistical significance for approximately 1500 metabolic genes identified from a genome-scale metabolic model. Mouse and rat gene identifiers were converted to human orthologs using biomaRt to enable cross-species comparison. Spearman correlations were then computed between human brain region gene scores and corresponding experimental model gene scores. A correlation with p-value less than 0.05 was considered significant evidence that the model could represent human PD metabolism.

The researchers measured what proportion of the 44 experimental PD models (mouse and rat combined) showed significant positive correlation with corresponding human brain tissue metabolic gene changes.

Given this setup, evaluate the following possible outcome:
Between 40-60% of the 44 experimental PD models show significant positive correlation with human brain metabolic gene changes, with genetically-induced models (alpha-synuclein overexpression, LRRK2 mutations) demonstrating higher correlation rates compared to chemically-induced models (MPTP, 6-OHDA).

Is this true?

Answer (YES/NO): NO